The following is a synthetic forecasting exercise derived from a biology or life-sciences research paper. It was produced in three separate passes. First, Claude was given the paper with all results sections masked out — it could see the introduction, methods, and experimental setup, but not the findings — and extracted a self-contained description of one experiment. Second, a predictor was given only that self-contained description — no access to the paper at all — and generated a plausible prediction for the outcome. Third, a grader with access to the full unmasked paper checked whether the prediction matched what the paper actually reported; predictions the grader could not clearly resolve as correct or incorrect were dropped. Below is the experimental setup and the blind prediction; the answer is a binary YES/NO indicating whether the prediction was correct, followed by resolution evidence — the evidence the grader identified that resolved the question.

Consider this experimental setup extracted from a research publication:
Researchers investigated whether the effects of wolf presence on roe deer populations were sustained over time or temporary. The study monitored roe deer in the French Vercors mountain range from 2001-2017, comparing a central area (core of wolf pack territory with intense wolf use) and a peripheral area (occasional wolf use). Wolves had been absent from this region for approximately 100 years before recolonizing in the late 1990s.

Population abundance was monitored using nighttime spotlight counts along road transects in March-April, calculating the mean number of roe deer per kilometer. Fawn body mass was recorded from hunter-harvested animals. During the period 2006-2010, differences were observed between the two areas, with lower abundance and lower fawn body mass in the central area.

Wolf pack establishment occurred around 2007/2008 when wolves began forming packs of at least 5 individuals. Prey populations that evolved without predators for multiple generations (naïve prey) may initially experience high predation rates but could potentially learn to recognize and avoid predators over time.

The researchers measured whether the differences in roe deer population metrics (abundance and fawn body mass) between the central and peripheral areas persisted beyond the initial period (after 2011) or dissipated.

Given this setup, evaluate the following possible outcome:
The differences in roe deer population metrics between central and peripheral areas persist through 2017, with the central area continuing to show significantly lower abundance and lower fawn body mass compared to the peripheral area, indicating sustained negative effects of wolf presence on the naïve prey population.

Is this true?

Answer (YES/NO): NO